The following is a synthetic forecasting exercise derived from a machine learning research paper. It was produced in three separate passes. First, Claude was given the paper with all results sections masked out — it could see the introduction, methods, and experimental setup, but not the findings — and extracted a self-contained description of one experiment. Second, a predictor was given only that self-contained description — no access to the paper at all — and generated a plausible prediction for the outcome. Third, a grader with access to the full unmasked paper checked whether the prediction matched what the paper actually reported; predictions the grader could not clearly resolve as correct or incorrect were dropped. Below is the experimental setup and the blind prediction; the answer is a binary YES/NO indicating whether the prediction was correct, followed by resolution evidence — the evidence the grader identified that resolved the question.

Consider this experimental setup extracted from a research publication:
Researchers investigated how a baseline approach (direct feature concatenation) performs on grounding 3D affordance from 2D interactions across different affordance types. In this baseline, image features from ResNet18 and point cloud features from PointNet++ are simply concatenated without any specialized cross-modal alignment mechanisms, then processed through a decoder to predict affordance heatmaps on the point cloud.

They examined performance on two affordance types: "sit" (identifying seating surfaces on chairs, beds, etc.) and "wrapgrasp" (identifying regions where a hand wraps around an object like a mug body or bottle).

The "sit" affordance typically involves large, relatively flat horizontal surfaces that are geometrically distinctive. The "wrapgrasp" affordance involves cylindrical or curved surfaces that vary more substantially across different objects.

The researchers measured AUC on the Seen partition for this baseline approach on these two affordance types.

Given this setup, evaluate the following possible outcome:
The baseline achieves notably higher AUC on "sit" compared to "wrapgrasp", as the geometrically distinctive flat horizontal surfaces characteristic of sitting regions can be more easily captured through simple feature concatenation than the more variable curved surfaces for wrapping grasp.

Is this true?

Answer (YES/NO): YES